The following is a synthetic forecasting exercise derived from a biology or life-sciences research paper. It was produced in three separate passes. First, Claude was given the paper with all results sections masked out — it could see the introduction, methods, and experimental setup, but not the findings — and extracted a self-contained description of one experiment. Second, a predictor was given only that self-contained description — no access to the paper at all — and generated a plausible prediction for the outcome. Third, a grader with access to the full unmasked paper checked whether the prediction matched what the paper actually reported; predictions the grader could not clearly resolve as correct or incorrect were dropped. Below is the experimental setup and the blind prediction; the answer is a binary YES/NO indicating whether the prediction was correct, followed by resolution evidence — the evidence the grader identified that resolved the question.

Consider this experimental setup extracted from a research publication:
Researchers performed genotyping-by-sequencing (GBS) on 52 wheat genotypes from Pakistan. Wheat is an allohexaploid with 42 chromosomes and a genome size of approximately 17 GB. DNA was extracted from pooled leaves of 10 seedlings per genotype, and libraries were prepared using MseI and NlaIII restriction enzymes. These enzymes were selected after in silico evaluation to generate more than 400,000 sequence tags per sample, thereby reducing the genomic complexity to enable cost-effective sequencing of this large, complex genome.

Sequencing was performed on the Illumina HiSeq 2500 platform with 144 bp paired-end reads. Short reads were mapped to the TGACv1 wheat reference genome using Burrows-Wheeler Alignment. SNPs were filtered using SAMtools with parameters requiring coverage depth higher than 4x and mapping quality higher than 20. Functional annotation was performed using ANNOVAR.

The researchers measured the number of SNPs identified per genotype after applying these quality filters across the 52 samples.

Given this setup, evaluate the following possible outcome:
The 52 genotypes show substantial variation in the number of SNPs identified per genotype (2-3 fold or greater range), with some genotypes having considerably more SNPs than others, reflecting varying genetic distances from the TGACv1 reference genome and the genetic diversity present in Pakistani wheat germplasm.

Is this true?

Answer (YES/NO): NO